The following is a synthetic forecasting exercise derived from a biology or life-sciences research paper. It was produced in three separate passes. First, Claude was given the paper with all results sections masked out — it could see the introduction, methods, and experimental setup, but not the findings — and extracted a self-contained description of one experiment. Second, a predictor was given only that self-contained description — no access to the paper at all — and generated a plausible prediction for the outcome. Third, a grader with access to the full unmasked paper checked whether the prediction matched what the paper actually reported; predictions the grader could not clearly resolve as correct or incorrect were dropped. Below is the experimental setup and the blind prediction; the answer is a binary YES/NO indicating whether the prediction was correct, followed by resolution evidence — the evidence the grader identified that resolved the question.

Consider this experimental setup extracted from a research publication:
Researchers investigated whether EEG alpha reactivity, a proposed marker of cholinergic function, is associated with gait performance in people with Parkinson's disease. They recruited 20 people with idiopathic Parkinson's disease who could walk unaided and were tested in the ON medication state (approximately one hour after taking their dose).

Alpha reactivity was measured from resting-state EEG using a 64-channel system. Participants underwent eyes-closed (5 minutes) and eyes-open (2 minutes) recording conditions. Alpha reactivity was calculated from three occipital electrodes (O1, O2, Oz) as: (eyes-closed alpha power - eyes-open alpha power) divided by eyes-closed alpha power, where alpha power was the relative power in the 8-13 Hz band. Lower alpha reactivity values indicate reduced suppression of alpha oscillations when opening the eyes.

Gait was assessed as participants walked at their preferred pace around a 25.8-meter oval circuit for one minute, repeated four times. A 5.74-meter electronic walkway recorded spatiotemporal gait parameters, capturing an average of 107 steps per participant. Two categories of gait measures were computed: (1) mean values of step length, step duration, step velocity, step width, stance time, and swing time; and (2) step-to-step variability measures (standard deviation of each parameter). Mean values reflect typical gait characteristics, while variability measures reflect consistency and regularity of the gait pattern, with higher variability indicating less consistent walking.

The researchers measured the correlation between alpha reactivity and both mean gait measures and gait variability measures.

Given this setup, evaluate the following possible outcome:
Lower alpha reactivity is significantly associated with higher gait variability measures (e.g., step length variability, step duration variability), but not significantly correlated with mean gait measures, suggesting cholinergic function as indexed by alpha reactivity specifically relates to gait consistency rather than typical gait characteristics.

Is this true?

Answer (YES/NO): YES